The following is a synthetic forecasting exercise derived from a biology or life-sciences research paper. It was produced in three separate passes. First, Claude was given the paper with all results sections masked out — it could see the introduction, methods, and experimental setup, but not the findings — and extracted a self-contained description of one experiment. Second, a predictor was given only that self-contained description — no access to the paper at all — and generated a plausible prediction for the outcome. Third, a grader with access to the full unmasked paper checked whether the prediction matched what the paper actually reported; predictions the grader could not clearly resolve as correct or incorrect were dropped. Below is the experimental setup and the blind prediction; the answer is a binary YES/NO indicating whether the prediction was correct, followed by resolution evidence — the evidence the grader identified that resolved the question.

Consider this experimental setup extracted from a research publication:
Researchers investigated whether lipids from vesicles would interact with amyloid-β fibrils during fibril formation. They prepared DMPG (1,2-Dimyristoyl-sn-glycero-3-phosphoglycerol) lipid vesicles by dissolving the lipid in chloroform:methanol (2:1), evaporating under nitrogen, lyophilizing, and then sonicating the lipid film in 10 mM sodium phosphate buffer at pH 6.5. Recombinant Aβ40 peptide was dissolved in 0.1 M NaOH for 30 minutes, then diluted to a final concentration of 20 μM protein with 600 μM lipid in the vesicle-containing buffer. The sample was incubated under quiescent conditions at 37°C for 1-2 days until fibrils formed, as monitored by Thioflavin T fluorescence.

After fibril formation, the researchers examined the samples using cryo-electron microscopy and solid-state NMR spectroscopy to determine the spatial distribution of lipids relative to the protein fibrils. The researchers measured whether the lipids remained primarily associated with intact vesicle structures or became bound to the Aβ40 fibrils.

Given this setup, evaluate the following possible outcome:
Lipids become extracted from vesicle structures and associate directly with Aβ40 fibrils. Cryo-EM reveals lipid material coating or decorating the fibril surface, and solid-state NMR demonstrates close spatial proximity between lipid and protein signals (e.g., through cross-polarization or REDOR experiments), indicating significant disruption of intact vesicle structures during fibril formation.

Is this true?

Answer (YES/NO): YES